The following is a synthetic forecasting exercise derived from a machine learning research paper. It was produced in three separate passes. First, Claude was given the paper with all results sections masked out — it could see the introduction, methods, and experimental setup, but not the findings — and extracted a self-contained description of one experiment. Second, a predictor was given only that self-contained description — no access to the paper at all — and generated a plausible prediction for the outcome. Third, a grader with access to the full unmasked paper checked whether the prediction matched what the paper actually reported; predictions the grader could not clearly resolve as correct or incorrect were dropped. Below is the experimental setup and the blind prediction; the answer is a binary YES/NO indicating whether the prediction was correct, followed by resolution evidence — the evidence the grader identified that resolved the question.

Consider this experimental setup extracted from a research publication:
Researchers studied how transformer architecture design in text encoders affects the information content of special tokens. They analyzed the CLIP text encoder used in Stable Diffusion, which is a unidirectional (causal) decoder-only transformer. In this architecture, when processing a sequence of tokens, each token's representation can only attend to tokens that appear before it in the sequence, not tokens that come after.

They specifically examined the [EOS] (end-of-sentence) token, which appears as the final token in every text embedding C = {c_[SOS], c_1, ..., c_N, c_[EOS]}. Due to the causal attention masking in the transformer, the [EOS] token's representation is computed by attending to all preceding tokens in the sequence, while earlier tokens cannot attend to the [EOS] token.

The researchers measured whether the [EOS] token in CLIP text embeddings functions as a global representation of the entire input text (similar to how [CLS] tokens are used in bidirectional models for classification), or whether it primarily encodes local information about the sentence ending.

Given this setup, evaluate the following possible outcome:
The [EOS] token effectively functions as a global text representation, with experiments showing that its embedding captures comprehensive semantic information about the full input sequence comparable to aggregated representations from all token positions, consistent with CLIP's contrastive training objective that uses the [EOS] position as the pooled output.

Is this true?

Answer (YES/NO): NO